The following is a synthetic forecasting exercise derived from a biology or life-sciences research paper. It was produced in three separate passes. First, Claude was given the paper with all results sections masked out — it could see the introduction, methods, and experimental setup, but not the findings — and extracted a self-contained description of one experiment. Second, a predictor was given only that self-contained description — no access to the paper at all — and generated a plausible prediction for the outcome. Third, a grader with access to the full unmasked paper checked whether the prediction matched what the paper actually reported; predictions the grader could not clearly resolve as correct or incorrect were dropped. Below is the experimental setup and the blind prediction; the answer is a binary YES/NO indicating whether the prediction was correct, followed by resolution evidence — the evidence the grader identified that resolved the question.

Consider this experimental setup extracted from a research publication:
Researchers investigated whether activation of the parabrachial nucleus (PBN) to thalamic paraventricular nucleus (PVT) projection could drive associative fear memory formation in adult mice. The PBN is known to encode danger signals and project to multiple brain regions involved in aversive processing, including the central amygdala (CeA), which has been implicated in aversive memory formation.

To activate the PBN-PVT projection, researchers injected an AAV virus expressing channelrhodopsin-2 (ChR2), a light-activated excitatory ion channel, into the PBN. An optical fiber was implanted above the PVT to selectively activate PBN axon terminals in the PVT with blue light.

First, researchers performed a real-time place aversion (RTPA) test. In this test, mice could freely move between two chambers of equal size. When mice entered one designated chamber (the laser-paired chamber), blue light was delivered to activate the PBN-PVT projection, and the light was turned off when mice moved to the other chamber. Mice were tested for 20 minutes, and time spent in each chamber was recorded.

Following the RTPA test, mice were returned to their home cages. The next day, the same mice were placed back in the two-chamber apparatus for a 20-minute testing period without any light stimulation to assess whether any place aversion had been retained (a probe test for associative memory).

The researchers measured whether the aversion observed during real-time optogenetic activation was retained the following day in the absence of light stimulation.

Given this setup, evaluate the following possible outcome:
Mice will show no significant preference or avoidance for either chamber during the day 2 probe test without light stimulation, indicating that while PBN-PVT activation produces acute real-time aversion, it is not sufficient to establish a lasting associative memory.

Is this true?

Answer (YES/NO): YES